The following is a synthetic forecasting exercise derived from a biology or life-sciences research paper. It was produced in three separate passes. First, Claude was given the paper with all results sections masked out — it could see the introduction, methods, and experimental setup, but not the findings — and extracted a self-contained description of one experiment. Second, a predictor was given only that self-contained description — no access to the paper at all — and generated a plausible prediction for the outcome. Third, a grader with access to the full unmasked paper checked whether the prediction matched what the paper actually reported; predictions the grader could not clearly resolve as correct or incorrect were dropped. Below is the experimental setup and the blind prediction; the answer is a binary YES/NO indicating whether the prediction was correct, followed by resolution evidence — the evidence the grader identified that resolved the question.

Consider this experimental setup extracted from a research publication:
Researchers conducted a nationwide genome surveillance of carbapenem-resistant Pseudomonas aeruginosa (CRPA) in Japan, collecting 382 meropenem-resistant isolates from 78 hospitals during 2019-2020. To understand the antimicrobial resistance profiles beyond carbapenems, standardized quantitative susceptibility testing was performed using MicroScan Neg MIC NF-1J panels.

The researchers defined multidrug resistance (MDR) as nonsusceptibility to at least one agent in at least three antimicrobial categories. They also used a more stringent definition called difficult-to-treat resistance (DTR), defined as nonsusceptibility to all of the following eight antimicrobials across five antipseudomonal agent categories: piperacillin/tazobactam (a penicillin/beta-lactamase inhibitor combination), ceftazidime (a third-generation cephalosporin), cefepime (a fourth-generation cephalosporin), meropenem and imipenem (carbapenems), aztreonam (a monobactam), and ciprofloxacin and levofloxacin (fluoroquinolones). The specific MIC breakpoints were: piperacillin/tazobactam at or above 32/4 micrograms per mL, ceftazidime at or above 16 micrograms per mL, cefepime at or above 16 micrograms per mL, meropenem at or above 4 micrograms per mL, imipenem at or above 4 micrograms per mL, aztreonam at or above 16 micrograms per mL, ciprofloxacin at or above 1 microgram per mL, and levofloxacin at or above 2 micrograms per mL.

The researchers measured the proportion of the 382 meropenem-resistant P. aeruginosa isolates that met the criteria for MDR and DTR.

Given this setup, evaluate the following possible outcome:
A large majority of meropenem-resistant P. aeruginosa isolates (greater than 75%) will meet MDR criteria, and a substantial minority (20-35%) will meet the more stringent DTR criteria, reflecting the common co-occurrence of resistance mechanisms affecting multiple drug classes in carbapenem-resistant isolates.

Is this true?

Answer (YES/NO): YES